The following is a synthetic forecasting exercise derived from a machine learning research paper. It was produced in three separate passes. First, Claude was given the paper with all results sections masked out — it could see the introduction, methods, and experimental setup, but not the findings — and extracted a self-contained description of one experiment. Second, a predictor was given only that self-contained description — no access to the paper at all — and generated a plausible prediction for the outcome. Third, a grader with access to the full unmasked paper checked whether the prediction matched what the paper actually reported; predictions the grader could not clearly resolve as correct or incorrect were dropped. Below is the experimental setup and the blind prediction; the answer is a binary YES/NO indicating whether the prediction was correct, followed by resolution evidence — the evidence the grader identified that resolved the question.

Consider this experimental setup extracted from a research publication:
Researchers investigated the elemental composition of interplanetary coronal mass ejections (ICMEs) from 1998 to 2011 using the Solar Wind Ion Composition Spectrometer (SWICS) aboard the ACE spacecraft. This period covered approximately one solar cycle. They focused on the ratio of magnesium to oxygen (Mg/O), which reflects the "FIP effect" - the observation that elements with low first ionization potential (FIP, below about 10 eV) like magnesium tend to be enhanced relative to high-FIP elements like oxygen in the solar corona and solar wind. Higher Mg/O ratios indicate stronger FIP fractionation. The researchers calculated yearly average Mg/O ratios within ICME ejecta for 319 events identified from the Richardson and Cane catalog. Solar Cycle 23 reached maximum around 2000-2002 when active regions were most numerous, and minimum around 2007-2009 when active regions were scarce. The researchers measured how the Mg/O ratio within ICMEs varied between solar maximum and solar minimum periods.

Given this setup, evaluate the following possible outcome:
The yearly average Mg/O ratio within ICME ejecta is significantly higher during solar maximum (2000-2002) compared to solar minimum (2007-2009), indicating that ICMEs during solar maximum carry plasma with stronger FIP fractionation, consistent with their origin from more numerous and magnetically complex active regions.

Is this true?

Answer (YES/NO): YES